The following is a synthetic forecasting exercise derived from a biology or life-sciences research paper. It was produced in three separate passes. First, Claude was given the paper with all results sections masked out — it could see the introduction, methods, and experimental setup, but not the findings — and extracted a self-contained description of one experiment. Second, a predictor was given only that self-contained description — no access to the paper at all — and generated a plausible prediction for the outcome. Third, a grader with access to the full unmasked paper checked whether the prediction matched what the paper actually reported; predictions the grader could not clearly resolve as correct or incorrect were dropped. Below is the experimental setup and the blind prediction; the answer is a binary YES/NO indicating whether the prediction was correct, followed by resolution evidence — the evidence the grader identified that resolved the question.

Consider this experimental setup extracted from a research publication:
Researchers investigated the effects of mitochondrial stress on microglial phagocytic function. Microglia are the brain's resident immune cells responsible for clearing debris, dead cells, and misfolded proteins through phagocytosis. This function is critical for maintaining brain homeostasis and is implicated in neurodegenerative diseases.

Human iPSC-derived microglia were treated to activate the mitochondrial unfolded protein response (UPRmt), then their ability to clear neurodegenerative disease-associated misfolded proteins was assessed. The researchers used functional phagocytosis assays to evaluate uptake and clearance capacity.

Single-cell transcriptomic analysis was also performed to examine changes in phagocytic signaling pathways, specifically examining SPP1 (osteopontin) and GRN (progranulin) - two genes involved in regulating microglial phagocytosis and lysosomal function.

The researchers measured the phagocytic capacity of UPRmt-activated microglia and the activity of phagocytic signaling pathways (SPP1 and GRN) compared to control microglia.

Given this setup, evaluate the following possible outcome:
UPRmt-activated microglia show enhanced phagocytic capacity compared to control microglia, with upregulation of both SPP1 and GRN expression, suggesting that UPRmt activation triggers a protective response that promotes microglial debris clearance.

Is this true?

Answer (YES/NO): NO